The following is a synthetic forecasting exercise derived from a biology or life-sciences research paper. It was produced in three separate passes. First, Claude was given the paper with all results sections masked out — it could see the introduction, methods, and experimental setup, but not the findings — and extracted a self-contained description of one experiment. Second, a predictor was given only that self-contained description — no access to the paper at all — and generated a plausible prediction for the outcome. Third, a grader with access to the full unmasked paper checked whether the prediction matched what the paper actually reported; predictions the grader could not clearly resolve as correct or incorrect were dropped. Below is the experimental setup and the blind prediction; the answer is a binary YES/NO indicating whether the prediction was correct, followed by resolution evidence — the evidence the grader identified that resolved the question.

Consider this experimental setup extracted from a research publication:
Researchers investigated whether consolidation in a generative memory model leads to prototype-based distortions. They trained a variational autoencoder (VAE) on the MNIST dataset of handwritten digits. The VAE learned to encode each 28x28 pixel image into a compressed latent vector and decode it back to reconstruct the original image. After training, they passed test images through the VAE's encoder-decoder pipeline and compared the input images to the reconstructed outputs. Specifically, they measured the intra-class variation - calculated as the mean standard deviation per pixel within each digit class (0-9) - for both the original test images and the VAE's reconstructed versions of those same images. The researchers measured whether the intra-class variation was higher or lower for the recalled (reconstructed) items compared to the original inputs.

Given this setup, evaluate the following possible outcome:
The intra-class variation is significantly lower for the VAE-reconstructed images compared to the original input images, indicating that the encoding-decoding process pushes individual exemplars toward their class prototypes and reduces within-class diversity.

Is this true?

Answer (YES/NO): YES